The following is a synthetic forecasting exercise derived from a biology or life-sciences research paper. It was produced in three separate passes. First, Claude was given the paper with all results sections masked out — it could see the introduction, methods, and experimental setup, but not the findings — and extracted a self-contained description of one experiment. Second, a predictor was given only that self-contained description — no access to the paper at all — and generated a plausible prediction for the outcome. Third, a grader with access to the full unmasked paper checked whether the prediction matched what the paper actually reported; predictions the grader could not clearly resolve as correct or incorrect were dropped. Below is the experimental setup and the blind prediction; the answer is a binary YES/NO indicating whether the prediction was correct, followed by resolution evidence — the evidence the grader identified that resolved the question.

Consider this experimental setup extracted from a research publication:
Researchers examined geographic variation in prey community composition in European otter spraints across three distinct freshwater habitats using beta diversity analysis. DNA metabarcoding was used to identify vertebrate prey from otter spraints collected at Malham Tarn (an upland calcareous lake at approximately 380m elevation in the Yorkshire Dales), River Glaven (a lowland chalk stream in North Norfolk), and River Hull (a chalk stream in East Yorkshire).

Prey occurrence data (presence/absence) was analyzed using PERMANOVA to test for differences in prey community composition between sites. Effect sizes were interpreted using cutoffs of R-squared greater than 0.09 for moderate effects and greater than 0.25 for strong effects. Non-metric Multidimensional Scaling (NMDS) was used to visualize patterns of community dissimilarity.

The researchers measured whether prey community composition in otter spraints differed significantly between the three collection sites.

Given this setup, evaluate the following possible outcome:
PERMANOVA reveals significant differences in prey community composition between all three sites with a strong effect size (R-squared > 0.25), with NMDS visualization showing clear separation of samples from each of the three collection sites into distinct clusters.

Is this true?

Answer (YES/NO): NO